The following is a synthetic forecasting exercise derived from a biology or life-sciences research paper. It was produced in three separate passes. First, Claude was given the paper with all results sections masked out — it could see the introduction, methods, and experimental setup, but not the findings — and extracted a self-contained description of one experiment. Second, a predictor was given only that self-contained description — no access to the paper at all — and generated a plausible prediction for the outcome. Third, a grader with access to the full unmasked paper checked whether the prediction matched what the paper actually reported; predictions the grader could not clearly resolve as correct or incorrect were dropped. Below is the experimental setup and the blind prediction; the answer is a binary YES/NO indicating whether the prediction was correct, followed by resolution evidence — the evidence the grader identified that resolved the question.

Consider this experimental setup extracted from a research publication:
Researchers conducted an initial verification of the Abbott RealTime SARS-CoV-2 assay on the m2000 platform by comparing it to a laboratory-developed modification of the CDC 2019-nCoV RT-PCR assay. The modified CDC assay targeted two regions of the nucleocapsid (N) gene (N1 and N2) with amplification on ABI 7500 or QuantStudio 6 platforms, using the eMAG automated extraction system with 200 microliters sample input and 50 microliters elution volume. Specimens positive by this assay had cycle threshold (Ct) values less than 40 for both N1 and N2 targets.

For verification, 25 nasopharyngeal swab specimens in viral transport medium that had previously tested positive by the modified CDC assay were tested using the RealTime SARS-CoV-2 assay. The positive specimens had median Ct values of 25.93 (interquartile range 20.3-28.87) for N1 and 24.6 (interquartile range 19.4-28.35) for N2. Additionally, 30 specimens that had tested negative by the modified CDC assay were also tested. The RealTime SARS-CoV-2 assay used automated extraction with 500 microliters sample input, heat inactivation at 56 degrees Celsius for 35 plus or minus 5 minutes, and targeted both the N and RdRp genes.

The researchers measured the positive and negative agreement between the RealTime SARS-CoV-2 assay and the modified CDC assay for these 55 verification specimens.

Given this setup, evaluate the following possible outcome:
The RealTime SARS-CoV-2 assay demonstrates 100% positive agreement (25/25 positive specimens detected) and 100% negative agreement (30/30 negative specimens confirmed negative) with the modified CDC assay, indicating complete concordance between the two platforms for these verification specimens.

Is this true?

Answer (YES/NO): YES